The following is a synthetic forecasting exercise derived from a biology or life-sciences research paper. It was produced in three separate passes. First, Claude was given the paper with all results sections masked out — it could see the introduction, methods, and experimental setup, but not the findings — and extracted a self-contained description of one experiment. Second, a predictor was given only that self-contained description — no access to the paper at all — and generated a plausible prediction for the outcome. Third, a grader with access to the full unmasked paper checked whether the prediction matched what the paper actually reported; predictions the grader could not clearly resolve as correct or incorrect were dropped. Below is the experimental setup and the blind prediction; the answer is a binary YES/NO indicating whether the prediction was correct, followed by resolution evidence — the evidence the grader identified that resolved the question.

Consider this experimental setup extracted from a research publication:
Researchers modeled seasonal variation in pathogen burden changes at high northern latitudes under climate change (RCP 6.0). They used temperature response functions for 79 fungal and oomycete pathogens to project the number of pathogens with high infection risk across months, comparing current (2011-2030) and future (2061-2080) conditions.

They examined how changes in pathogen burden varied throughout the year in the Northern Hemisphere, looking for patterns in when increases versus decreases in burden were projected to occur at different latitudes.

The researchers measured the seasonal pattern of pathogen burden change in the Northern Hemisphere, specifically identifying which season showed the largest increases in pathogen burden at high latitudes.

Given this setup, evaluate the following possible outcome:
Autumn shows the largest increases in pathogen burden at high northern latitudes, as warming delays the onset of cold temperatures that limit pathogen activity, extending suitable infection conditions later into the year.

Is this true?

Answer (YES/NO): YES